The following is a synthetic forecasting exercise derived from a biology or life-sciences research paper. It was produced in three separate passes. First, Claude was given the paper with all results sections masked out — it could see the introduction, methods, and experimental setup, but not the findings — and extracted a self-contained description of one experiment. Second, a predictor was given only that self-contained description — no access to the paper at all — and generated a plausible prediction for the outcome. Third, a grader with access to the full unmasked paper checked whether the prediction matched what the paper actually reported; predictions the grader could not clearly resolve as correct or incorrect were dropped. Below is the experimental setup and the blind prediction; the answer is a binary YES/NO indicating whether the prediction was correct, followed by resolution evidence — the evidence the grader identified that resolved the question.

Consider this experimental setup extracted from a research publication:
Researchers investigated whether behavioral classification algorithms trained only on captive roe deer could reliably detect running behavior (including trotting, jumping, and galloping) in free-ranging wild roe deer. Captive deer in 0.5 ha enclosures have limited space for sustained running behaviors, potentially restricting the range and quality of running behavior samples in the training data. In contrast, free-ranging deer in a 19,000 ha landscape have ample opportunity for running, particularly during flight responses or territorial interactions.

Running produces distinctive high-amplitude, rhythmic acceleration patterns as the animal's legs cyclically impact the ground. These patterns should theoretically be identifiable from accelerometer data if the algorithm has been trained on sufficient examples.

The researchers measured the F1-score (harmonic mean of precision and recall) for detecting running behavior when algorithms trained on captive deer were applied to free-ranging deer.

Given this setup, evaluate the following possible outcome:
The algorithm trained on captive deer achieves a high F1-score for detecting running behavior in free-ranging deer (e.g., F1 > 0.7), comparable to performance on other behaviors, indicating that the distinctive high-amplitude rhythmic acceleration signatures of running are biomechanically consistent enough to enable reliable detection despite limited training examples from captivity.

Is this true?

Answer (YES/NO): YES